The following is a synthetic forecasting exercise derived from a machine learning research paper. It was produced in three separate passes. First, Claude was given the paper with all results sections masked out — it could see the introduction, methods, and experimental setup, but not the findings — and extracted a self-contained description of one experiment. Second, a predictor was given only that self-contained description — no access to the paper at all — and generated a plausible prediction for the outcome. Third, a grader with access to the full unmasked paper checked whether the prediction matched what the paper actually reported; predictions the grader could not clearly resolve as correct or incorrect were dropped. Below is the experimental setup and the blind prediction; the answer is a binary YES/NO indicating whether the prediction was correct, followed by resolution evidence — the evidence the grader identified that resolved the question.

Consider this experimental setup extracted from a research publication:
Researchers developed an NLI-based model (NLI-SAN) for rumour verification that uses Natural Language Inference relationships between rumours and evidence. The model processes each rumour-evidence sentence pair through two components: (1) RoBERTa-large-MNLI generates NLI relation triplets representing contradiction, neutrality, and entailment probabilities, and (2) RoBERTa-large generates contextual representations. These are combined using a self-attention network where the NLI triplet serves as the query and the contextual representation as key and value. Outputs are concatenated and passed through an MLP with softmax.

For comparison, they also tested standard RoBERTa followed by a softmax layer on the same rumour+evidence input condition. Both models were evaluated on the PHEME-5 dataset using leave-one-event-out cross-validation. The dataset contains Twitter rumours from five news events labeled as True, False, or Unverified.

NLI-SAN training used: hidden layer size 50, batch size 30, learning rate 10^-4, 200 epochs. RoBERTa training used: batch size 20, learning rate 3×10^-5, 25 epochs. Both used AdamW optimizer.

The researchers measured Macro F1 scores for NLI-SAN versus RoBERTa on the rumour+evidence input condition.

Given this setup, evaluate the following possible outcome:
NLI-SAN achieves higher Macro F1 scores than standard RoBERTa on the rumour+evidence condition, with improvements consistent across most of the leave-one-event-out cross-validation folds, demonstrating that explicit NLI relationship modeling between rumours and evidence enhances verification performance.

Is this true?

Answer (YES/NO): NO